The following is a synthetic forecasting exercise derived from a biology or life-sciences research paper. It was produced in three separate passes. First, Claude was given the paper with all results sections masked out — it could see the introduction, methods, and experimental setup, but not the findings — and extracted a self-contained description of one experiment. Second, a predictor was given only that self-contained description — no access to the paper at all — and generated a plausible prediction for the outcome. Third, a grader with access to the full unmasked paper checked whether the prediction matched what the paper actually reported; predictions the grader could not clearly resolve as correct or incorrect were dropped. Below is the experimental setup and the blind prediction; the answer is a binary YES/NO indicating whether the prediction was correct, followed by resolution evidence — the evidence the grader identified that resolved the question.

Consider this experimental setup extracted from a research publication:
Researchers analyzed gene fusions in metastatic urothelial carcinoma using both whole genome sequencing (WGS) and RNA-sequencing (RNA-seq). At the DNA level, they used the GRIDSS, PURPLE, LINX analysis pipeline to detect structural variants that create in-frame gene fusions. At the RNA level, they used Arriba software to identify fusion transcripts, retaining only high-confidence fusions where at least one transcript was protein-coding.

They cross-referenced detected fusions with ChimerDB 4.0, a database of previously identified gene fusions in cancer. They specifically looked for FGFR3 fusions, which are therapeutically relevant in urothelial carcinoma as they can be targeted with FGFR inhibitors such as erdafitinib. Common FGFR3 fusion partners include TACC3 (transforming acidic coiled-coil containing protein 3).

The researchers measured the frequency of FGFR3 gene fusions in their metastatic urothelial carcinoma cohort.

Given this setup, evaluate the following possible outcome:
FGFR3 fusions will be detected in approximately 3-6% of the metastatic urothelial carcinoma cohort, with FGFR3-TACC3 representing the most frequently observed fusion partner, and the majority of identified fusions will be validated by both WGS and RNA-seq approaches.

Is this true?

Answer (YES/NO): NO